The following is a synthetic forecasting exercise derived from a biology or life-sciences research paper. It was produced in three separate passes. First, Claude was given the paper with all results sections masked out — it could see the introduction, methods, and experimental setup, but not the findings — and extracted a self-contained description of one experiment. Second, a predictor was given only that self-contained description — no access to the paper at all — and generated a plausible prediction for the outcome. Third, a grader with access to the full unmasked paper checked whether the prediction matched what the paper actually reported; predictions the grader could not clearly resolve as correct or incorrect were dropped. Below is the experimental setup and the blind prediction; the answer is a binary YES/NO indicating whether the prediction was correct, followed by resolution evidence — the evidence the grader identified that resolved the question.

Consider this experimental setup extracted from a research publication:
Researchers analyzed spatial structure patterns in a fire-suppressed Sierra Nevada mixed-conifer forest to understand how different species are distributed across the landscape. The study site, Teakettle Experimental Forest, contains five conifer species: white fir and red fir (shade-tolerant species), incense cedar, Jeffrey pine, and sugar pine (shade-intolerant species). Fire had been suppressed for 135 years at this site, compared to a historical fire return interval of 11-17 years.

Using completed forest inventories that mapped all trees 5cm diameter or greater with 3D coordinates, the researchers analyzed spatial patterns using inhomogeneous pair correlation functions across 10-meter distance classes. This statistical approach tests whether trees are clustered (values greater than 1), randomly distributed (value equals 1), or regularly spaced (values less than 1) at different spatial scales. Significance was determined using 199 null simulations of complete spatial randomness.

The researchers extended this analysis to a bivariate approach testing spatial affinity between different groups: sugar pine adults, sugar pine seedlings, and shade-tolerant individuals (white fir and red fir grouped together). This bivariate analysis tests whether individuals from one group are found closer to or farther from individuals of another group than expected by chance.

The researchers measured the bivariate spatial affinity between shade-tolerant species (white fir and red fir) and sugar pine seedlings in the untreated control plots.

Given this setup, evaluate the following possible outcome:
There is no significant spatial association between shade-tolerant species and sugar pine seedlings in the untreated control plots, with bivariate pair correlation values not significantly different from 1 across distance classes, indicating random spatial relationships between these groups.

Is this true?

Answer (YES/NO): NO